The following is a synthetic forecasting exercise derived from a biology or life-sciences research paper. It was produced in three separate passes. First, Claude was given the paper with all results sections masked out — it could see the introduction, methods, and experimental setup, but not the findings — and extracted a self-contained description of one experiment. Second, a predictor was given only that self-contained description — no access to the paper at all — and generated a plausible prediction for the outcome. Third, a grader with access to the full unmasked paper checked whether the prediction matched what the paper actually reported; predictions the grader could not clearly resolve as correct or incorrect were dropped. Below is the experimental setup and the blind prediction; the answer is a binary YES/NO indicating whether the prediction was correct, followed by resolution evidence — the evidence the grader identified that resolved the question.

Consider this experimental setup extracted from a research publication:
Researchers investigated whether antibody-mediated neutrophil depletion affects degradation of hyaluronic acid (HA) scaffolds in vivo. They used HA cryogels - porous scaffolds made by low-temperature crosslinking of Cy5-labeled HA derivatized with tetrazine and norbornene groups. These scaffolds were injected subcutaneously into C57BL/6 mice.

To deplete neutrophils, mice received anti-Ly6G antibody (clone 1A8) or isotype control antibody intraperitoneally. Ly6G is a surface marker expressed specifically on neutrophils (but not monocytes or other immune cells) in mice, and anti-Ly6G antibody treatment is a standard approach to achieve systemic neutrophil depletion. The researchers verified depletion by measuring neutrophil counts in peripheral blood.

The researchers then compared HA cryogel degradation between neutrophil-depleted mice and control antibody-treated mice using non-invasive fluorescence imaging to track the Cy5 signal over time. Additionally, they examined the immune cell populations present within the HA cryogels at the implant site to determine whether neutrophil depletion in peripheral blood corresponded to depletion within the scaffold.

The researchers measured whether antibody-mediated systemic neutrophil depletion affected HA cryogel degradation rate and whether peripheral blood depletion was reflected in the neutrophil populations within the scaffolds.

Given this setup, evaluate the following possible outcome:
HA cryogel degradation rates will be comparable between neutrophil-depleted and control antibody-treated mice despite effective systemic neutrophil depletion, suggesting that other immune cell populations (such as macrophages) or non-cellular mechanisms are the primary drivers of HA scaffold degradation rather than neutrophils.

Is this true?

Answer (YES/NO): NO